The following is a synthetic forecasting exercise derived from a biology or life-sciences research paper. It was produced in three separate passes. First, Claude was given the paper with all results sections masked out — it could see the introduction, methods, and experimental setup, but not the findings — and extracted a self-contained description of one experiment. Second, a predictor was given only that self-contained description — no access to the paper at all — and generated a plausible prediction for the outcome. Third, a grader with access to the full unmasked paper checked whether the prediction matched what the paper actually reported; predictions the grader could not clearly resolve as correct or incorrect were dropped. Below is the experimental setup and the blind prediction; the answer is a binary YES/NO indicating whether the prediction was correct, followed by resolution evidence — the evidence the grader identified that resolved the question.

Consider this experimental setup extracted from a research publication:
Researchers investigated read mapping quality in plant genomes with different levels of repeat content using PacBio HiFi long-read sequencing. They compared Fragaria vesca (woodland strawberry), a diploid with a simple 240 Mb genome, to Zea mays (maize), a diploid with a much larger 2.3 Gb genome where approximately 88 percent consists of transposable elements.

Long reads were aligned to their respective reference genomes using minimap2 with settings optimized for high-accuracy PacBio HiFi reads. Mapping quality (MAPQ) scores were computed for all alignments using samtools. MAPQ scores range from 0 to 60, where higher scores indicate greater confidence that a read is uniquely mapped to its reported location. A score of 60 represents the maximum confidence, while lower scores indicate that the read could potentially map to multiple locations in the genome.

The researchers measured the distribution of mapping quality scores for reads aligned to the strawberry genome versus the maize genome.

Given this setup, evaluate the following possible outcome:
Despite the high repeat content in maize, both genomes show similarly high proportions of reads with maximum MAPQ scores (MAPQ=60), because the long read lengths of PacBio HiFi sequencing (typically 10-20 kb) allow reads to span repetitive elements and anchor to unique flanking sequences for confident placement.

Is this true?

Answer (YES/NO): YES